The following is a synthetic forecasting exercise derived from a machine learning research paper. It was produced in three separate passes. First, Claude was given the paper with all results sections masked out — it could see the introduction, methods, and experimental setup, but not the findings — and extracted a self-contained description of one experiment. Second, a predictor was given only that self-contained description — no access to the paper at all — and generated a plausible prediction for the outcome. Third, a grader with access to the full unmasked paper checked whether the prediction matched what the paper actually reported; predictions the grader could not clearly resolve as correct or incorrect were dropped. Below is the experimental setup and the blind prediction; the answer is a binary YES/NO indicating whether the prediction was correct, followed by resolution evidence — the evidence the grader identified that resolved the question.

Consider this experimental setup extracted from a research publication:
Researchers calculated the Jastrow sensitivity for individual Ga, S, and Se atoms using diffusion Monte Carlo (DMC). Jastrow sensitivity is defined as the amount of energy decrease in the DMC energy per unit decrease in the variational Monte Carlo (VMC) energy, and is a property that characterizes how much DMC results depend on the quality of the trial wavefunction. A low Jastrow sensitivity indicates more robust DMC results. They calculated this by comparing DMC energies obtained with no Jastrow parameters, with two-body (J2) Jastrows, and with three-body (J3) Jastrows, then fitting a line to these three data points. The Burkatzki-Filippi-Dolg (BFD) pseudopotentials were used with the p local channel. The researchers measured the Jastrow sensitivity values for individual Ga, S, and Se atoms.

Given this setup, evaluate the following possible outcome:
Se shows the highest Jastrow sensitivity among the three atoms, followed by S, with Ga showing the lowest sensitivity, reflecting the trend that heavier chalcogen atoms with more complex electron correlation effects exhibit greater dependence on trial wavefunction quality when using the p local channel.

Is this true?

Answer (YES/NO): NO